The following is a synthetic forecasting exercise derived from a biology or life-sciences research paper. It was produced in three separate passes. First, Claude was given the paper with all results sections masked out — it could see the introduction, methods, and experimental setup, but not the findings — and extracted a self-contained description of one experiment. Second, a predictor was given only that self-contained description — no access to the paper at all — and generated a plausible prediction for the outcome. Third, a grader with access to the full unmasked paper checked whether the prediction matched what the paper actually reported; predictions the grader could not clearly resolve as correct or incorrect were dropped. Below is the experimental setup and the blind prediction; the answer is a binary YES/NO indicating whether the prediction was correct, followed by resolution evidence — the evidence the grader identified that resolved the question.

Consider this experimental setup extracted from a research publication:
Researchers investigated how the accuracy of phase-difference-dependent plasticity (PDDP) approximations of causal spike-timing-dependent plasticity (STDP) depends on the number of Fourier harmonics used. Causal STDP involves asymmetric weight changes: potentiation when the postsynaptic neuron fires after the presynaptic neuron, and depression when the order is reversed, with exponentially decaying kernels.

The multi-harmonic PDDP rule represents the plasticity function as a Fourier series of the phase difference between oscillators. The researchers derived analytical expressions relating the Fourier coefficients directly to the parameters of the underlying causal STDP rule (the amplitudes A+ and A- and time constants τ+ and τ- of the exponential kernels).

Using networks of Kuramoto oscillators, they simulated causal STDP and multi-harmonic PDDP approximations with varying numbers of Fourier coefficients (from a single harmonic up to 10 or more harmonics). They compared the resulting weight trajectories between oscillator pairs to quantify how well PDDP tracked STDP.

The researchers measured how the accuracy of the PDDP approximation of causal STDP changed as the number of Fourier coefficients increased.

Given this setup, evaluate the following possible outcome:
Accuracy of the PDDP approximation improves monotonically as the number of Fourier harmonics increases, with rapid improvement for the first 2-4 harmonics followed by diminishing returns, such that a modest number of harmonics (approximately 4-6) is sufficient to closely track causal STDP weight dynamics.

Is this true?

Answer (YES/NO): NO